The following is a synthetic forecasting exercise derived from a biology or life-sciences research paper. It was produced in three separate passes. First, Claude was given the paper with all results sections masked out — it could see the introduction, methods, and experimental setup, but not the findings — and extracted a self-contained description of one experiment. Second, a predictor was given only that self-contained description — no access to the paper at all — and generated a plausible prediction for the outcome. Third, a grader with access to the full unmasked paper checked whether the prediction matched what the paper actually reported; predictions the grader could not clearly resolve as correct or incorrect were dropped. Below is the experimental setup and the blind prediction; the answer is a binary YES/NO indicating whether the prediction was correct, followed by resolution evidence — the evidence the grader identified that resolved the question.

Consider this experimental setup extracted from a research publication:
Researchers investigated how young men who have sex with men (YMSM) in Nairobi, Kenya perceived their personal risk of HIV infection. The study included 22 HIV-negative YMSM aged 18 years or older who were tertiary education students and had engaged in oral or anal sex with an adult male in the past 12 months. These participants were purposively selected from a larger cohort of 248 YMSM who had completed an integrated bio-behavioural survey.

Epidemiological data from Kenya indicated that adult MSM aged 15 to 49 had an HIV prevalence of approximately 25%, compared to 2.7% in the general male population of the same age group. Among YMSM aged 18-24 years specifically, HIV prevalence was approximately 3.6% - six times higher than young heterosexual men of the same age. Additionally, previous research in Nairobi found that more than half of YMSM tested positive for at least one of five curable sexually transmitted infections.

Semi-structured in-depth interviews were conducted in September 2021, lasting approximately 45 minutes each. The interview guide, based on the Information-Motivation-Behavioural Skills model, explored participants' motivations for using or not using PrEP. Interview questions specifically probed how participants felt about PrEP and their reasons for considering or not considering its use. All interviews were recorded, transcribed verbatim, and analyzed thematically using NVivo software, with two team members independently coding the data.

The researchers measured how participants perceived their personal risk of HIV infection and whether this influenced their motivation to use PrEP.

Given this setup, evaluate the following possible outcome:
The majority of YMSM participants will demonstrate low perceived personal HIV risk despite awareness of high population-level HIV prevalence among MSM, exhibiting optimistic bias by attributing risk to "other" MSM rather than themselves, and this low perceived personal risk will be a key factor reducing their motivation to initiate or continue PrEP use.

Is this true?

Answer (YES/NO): YES